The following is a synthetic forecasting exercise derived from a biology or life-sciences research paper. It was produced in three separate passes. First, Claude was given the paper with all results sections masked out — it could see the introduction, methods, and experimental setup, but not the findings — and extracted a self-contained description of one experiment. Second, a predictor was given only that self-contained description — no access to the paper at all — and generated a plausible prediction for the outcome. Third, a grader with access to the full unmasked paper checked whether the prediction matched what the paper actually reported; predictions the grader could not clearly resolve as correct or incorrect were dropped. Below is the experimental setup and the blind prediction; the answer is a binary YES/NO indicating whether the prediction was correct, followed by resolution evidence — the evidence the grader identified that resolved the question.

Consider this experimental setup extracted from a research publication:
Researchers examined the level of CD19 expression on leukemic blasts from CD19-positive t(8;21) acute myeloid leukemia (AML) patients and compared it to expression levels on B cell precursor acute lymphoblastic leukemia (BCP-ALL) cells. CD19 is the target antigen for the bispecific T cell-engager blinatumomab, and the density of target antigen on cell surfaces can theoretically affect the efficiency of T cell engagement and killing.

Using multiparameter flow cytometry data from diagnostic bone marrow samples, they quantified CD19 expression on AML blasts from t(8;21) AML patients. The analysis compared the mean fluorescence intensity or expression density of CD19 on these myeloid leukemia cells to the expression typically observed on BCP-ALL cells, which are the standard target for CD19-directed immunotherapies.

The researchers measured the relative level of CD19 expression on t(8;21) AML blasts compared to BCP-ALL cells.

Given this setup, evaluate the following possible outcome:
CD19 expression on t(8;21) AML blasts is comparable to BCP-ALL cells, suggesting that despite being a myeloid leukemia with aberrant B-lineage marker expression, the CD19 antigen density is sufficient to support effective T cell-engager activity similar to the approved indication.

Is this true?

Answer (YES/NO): NO